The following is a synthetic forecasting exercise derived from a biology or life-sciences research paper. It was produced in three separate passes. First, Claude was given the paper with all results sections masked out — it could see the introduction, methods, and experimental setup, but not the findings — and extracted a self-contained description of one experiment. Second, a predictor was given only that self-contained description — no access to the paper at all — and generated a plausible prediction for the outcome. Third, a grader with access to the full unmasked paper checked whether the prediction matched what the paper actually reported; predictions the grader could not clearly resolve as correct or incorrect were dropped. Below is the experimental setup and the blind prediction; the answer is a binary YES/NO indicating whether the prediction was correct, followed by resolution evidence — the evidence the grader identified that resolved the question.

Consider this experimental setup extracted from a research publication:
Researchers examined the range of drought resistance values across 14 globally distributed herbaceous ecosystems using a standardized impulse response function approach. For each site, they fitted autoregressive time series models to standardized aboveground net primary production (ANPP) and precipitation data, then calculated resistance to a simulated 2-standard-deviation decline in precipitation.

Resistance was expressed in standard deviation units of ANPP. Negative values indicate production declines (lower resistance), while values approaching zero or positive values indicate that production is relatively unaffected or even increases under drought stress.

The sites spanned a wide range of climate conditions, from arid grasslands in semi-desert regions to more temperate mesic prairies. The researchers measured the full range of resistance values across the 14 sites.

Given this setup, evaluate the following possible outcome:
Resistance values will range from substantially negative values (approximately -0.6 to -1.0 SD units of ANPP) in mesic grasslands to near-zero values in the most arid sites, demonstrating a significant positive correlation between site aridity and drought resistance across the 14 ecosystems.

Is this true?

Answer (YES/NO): NO